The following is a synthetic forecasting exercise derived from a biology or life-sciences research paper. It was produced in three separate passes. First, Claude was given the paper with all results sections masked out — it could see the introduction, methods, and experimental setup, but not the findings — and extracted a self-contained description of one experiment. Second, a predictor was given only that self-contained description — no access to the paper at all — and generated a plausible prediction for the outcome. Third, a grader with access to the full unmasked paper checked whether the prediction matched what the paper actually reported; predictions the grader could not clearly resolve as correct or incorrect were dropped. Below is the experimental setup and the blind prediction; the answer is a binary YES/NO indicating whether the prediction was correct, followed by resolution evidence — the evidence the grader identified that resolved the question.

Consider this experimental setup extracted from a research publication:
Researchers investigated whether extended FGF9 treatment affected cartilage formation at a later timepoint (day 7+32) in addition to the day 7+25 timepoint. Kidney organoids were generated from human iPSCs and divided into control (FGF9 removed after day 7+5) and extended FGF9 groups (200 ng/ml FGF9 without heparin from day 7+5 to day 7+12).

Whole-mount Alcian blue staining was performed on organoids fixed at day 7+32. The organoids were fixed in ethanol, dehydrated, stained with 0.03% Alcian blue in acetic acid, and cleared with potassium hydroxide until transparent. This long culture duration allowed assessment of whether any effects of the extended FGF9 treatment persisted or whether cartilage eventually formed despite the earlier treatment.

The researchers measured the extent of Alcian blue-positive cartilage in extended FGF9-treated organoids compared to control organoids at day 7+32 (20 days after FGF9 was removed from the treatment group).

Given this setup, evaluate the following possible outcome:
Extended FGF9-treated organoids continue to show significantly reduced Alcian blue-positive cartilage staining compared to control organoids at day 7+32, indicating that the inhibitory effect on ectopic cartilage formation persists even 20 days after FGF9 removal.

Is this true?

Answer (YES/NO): YES